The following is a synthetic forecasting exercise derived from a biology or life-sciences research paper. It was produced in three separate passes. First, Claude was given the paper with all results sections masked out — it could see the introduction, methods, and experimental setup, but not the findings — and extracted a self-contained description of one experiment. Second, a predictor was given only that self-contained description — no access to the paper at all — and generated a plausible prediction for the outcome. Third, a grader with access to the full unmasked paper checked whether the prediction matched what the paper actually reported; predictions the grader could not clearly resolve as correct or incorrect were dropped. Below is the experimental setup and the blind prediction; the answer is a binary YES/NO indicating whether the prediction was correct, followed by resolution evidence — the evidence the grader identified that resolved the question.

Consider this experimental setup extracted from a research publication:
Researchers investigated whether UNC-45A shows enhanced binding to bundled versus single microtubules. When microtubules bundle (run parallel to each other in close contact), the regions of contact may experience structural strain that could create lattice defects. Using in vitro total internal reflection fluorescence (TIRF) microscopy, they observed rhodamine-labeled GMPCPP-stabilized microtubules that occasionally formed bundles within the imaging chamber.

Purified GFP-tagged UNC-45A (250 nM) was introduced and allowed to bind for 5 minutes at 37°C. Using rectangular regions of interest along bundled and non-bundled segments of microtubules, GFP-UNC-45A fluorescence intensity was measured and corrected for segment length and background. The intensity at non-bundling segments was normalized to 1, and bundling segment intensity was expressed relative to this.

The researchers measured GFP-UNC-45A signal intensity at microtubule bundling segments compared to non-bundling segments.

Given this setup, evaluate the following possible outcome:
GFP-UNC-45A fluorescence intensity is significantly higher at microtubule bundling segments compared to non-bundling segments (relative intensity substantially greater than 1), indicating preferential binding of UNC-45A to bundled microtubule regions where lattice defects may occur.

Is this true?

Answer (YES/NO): YES